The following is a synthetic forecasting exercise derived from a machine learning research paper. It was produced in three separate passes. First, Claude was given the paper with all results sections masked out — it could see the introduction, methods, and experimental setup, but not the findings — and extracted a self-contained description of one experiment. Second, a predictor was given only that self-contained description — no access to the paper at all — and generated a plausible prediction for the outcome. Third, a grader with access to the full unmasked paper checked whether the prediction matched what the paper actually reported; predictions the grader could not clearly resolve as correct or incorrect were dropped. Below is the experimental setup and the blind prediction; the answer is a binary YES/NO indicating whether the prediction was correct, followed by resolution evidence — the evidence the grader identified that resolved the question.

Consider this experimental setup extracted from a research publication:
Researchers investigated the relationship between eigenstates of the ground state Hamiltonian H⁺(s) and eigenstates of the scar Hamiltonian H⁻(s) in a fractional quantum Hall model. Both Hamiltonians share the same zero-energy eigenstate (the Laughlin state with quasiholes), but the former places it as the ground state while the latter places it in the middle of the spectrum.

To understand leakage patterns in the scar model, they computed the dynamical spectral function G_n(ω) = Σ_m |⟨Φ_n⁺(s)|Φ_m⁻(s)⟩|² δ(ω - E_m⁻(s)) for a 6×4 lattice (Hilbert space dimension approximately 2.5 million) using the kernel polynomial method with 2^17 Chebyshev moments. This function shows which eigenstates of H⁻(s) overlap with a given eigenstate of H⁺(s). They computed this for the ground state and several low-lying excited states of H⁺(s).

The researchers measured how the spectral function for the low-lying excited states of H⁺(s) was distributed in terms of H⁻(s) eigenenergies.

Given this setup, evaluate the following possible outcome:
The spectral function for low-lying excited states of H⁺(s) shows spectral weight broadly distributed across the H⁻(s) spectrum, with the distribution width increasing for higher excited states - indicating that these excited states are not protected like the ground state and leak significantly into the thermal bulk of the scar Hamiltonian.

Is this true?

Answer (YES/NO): NO